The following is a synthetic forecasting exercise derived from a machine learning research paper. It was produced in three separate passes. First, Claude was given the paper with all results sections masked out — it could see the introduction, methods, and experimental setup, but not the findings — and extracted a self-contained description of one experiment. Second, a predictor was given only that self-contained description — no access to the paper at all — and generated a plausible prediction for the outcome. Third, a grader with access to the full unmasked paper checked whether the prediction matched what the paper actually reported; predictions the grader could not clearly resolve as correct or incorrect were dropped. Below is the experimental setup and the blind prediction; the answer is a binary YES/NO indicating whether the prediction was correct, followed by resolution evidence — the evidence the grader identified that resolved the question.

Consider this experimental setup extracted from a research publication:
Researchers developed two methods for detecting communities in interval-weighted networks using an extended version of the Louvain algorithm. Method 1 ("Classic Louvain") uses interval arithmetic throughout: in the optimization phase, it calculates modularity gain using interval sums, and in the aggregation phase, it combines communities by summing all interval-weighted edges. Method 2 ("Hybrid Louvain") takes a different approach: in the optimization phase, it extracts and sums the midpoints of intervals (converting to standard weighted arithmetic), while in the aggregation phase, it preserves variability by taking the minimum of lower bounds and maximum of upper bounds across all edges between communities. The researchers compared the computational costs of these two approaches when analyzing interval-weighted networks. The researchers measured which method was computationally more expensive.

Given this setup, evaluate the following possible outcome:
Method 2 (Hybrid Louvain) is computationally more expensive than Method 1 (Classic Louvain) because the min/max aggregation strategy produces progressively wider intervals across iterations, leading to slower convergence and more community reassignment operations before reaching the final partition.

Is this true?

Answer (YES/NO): NO